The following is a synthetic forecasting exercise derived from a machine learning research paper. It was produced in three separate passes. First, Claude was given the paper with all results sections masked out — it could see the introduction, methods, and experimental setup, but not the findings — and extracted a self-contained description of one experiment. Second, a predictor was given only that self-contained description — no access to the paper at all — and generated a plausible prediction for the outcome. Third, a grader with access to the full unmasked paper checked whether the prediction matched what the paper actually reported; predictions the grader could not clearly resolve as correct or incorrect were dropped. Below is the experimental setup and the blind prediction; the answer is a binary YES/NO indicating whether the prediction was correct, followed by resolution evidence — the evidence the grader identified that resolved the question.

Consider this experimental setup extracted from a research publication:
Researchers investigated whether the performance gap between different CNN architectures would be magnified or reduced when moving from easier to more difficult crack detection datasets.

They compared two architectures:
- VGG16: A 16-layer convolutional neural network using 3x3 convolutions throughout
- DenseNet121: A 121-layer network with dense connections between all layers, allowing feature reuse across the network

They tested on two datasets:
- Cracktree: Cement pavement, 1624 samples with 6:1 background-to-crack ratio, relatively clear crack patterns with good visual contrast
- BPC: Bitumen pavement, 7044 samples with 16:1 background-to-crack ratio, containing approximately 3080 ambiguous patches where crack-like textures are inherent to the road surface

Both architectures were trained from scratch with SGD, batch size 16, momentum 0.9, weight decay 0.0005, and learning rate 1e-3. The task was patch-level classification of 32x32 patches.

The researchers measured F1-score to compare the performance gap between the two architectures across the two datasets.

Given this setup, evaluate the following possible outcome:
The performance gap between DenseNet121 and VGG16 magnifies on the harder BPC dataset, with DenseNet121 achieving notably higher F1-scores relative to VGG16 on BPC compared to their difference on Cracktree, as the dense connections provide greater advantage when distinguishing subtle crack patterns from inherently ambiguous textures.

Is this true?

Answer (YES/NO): NO